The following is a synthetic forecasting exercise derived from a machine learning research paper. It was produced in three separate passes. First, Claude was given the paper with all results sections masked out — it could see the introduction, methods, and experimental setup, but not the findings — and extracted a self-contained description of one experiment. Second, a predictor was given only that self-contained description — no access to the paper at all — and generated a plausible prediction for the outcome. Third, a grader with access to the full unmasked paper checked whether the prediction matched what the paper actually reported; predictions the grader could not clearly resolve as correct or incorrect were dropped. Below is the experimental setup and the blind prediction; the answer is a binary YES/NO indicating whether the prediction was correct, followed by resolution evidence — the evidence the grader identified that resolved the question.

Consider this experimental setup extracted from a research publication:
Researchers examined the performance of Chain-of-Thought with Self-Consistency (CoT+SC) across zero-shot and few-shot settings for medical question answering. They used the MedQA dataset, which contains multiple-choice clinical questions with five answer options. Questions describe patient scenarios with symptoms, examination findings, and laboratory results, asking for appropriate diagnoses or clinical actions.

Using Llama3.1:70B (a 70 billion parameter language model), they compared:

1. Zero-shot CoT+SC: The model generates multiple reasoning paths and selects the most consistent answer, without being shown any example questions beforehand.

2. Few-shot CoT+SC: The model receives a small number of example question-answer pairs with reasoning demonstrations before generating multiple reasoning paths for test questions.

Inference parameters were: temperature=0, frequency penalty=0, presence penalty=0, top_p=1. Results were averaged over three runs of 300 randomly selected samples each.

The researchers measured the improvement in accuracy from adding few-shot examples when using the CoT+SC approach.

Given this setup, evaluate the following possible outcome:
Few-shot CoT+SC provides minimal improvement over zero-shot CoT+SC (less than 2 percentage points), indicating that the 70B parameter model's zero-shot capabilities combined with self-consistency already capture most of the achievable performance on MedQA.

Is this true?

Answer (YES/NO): YES